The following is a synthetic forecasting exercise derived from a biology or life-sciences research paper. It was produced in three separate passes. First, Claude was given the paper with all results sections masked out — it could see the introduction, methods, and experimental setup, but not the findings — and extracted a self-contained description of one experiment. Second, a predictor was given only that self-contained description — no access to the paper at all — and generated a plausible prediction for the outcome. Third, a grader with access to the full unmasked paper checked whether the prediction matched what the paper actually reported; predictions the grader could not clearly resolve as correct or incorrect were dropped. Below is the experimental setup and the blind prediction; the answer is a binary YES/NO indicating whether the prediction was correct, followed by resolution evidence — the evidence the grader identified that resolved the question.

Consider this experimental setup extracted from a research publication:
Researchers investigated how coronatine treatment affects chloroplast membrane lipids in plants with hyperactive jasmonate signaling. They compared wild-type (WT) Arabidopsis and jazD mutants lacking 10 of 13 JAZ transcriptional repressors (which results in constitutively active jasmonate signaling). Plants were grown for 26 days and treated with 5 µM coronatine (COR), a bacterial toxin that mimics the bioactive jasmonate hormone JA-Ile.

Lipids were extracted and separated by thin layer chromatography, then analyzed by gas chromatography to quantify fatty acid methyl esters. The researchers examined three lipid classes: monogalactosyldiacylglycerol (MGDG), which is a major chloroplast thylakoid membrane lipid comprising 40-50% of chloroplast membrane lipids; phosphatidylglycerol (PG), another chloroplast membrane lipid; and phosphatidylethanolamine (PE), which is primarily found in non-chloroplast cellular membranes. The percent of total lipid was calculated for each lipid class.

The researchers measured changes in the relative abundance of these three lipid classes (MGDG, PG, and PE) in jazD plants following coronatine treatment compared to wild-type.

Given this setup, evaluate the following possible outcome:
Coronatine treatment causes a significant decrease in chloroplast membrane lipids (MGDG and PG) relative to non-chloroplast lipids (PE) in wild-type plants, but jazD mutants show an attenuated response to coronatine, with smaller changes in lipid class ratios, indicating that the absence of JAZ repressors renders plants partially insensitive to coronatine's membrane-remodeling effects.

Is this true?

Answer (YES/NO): NO